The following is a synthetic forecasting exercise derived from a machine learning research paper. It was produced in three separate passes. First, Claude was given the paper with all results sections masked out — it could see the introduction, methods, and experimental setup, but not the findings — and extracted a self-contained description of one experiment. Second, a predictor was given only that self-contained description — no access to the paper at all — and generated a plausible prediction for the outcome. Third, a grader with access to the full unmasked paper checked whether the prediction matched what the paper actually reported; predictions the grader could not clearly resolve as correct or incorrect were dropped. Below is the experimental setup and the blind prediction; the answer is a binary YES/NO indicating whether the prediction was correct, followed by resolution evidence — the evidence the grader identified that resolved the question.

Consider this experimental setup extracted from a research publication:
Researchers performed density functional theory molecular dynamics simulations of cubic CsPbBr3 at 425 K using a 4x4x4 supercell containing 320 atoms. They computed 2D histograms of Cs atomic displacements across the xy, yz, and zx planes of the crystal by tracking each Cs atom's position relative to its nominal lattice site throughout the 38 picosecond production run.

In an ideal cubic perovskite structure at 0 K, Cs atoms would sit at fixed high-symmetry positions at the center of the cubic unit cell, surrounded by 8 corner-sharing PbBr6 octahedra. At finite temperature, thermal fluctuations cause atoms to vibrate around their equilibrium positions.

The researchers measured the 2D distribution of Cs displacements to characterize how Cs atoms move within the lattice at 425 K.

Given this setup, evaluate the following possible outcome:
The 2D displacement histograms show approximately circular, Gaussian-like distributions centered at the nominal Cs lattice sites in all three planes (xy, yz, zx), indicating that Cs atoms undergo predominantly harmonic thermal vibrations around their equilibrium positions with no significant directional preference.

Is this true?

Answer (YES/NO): NO